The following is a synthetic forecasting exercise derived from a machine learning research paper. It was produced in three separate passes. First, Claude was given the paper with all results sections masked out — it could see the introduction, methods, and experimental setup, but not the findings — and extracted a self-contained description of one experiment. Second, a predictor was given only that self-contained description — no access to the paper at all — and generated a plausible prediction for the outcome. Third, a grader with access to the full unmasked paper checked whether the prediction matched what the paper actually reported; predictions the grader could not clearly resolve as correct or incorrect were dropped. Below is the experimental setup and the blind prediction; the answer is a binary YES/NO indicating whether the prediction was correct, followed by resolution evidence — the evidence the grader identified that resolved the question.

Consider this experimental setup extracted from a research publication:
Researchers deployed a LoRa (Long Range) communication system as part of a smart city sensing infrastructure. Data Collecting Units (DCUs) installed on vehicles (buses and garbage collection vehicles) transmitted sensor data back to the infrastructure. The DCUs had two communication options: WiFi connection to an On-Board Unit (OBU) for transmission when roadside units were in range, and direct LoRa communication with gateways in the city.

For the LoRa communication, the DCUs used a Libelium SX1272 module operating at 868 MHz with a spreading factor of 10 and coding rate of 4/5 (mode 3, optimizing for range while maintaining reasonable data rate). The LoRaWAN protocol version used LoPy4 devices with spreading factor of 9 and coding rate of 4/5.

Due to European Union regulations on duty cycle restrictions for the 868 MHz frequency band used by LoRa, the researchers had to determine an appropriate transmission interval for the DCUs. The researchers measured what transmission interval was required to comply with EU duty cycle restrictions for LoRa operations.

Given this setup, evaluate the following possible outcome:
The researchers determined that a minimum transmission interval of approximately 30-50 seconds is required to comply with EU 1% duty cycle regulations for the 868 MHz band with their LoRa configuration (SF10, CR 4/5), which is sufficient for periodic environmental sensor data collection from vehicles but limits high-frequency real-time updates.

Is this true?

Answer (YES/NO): NO